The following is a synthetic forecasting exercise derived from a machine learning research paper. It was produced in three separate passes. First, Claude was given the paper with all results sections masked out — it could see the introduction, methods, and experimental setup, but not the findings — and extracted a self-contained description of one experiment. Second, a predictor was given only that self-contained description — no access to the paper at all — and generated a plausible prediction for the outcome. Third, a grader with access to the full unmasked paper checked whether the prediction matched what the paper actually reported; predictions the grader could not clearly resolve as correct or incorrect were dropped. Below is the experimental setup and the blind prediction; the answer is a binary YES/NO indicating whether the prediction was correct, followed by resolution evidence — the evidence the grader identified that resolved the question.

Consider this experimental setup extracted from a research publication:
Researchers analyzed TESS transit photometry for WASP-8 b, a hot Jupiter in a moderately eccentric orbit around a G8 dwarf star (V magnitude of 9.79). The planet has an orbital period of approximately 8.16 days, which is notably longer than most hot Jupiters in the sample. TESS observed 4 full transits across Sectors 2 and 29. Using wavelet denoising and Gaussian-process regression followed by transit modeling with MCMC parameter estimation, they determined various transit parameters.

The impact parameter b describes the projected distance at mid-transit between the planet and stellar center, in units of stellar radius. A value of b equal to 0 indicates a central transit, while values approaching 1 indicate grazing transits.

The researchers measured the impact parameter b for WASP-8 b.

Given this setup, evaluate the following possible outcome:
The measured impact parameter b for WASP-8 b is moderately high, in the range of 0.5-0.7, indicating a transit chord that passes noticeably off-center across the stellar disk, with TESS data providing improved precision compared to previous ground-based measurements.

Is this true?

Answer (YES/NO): YES